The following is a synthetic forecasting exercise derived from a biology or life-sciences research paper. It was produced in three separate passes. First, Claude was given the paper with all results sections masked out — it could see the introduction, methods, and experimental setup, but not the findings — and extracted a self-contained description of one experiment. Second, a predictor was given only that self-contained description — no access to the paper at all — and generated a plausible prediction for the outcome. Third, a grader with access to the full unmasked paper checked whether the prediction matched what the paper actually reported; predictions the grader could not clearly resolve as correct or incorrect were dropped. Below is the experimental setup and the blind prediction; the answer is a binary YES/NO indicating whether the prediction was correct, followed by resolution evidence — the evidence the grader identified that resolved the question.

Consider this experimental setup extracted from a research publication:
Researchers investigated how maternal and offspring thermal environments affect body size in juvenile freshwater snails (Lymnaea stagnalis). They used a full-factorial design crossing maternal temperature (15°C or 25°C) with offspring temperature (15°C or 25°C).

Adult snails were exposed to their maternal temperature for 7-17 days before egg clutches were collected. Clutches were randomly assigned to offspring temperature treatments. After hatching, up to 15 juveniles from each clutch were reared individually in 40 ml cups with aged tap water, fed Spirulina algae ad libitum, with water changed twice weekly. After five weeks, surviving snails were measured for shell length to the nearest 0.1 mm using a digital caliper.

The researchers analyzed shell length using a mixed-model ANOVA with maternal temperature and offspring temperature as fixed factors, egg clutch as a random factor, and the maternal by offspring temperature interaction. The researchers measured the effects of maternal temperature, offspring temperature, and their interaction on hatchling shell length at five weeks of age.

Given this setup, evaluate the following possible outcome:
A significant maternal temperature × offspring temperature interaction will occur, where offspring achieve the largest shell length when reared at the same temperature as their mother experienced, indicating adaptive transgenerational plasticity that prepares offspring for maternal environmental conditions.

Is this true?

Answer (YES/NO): NO